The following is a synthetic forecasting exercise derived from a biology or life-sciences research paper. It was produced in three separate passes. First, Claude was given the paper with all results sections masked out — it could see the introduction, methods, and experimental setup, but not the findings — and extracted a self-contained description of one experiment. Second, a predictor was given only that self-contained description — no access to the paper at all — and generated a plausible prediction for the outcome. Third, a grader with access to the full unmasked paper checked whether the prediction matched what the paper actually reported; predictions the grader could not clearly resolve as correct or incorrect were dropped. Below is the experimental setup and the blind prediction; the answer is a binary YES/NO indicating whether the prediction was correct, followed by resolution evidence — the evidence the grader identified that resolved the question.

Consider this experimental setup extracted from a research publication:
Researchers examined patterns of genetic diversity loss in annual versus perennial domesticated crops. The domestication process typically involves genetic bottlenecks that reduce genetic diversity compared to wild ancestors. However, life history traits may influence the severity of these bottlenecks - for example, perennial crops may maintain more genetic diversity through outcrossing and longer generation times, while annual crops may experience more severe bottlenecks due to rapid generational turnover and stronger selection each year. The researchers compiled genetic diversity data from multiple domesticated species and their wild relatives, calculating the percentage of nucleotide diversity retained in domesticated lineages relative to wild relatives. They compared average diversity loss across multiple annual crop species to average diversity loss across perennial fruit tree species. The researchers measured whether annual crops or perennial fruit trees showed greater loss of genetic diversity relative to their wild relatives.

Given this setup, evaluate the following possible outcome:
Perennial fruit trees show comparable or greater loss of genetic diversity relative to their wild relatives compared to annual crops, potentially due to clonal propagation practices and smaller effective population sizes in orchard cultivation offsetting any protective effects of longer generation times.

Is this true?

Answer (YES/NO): NO